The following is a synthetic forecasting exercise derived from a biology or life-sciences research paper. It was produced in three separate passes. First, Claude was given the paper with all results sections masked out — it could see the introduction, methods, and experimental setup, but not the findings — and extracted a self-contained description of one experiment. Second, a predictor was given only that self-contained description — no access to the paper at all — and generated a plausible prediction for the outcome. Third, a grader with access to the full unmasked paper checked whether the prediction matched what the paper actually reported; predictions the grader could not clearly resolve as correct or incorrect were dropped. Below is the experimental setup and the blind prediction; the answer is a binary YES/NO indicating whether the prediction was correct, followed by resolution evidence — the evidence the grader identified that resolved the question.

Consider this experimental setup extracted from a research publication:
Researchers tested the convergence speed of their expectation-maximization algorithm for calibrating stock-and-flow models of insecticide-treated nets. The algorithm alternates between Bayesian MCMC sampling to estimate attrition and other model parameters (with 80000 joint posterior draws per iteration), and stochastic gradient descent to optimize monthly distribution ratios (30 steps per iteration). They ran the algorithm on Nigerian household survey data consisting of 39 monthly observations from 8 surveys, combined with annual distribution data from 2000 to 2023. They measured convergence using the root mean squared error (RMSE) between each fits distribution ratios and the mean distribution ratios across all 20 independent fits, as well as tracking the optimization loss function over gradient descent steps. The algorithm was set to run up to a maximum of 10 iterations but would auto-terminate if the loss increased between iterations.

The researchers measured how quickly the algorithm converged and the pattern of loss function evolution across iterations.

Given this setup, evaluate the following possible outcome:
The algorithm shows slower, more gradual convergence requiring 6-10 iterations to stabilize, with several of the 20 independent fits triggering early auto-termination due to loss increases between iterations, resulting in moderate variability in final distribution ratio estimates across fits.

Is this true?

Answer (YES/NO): NO